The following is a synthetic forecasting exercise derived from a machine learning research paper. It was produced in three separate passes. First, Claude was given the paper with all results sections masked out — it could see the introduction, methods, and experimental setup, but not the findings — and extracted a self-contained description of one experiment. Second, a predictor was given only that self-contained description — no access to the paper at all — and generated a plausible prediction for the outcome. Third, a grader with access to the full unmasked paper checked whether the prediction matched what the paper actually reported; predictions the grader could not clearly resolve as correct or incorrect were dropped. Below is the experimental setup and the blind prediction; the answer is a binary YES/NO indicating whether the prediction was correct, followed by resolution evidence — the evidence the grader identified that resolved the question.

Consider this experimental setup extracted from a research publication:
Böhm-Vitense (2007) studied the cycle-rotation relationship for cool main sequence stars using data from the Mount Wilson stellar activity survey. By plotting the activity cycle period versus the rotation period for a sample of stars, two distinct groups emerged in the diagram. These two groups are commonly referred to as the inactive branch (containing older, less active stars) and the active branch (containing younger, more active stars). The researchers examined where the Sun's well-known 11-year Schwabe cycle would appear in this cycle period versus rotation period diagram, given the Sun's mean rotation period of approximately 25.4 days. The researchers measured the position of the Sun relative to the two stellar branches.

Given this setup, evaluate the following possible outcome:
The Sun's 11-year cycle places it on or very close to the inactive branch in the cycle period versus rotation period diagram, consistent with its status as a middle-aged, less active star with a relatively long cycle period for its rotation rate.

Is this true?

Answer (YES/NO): NO